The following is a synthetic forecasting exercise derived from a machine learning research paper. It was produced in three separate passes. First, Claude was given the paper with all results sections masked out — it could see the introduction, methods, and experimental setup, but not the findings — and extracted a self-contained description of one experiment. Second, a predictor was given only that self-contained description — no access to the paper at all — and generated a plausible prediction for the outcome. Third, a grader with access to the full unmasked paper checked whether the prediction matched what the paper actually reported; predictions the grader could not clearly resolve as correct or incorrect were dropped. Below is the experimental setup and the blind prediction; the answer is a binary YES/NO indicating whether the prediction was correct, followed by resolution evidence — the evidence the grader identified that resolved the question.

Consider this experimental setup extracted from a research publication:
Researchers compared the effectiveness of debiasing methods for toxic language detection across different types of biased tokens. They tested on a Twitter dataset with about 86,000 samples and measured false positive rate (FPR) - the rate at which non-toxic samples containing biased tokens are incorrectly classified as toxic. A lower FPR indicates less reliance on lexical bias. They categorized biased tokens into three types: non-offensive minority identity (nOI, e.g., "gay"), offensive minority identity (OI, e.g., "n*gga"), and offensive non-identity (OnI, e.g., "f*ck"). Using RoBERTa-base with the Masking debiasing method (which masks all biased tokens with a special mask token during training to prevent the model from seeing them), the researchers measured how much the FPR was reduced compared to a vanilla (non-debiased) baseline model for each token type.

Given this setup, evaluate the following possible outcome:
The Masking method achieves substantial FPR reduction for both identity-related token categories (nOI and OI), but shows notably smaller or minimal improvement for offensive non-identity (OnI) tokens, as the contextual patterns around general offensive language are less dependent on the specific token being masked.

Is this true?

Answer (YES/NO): NO